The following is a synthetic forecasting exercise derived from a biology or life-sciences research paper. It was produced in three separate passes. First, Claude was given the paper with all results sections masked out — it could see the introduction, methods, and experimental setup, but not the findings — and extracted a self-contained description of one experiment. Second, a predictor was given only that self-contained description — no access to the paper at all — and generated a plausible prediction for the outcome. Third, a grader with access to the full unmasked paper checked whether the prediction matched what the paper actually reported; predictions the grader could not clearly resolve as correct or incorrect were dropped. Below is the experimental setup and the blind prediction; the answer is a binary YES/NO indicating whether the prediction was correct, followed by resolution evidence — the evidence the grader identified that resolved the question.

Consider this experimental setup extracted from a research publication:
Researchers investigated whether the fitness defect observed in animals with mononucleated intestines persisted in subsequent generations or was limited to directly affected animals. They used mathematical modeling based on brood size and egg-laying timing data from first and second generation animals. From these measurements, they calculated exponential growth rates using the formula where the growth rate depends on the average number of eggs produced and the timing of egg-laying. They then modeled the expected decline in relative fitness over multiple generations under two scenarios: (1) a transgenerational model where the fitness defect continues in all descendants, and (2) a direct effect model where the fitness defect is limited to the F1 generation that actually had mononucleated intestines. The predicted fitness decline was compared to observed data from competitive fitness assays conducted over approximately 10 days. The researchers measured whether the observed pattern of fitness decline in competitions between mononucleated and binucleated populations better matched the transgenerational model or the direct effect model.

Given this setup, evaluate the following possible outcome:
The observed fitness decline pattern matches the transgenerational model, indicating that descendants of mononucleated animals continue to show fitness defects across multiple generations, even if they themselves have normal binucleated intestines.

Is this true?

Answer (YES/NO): NO